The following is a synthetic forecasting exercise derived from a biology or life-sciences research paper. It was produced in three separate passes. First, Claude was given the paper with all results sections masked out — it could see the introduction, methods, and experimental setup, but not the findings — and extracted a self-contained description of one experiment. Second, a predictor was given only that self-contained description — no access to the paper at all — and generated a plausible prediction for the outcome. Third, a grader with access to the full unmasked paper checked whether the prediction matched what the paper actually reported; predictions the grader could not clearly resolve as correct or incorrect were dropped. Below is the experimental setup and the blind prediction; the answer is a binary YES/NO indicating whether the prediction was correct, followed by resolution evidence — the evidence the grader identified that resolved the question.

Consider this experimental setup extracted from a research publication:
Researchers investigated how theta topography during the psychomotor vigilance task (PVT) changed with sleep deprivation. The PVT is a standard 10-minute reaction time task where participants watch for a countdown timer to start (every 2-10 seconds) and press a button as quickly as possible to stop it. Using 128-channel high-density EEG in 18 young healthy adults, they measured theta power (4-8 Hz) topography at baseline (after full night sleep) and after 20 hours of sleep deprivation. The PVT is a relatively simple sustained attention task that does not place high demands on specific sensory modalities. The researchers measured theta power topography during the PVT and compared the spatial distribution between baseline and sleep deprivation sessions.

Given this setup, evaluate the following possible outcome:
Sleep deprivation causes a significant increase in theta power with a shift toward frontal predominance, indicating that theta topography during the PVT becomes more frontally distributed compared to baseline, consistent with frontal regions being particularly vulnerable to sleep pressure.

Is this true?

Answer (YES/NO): YES